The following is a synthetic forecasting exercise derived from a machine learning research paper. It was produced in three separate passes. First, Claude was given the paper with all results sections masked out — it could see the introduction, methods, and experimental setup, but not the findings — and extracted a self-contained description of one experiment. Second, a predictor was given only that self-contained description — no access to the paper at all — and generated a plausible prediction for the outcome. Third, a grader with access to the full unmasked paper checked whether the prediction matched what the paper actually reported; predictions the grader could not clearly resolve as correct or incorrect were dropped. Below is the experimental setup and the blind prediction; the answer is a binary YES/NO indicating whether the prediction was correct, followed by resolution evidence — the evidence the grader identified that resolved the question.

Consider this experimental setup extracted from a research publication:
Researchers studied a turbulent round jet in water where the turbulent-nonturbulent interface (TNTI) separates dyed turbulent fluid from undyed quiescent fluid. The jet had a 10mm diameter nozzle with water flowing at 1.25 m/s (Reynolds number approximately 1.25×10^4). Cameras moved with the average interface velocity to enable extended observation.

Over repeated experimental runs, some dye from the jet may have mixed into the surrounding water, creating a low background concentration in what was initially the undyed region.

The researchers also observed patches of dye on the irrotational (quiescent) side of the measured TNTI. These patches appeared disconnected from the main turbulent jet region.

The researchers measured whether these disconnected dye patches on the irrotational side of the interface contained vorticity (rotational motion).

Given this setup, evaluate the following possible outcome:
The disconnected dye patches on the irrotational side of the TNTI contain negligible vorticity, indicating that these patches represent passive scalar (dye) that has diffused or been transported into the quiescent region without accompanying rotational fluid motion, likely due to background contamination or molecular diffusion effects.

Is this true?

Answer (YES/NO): YES